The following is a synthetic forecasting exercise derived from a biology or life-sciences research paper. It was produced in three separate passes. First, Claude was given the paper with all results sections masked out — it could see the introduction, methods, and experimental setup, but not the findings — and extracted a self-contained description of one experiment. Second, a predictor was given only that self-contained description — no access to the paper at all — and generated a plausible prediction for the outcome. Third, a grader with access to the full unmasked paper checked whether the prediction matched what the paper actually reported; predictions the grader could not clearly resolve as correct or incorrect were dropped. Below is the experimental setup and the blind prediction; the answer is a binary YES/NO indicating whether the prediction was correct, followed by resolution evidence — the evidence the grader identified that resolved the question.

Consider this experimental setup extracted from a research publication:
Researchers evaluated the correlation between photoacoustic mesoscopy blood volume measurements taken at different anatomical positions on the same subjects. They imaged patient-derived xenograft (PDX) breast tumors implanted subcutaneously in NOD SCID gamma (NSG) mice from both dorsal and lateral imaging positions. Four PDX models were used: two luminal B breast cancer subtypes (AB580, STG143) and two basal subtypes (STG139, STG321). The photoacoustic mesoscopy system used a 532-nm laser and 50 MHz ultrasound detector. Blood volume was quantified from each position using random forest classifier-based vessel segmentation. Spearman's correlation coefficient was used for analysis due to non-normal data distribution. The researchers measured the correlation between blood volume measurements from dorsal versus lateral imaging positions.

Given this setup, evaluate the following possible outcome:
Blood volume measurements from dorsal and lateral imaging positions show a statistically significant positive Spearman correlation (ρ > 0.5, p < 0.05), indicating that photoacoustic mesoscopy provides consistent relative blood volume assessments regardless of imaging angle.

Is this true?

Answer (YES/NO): YES